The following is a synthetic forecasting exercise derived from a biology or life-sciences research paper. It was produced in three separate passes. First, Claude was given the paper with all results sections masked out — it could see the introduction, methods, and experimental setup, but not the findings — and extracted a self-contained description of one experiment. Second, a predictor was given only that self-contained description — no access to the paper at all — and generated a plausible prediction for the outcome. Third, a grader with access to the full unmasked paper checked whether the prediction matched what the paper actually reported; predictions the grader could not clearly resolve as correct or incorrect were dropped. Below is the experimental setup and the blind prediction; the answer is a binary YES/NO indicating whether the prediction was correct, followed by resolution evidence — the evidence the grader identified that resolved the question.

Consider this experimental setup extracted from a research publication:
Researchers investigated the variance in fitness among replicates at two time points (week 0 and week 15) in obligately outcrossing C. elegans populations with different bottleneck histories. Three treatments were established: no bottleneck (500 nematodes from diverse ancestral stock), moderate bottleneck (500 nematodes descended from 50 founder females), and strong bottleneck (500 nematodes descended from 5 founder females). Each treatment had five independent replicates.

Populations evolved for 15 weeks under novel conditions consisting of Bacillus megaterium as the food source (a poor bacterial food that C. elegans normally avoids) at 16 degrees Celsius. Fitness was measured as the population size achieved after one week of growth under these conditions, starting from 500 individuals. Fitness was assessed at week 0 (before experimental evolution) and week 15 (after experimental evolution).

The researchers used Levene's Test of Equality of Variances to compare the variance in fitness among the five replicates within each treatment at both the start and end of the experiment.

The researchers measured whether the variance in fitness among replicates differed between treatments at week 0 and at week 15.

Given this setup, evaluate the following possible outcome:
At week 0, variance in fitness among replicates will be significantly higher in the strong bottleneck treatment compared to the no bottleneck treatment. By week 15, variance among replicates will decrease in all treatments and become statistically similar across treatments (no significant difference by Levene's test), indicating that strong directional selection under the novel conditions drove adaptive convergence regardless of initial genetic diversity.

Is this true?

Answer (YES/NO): NO